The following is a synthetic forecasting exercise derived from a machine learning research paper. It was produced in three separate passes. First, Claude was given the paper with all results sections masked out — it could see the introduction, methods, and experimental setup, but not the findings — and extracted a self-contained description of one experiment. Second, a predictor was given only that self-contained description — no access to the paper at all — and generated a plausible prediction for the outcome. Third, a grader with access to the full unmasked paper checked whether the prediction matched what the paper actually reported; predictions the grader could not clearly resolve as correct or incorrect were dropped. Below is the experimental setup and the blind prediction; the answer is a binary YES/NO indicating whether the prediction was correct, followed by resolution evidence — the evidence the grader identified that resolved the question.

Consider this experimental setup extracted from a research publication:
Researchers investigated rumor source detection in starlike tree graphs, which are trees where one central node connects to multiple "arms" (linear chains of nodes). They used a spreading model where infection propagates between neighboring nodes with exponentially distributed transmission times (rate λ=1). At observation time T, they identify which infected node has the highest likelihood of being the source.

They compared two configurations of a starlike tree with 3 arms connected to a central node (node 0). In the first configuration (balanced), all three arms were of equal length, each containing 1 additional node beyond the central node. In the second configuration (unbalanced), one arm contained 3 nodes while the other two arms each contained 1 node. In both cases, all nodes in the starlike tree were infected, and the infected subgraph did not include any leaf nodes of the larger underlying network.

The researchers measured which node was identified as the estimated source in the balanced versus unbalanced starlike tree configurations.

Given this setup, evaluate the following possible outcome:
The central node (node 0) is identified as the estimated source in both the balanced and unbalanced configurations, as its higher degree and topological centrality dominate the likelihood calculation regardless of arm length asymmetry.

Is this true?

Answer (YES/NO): NO